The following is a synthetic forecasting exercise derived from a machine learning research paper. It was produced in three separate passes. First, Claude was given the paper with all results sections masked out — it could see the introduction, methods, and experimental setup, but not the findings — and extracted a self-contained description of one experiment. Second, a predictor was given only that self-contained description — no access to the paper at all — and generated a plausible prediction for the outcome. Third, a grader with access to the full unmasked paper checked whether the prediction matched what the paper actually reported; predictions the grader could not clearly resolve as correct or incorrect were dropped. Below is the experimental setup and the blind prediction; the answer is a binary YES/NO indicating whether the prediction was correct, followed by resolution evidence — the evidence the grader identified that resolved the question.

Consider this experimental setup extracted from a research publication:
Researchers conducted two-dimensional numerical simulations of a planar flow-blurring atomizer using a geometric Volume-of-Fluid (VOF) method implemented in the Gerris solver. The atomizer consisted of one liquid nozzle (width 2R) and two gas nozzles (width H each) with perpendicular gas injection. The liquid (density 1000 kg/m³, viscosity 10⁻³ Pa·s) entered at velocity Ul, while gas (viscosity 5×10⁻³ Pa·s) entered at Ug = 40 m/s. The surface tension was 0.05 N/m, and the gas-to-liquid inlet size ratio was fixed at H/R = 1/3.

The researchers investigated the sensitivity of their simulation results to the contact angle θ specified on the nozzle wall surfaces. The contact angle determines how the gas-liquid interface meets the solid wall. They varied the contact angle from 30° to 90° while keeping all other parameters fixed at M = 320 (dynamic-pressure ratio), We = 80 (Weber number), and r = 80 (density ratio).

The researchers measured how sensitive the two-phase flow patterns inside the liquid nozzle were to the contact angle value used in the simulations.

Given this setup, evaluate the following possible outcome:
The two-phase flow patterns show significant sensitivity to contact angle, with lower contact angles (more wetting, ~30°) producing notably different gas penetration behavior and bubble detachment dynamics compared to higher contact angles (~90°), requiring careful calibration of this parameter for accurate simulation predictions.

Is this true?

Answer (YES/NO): YES